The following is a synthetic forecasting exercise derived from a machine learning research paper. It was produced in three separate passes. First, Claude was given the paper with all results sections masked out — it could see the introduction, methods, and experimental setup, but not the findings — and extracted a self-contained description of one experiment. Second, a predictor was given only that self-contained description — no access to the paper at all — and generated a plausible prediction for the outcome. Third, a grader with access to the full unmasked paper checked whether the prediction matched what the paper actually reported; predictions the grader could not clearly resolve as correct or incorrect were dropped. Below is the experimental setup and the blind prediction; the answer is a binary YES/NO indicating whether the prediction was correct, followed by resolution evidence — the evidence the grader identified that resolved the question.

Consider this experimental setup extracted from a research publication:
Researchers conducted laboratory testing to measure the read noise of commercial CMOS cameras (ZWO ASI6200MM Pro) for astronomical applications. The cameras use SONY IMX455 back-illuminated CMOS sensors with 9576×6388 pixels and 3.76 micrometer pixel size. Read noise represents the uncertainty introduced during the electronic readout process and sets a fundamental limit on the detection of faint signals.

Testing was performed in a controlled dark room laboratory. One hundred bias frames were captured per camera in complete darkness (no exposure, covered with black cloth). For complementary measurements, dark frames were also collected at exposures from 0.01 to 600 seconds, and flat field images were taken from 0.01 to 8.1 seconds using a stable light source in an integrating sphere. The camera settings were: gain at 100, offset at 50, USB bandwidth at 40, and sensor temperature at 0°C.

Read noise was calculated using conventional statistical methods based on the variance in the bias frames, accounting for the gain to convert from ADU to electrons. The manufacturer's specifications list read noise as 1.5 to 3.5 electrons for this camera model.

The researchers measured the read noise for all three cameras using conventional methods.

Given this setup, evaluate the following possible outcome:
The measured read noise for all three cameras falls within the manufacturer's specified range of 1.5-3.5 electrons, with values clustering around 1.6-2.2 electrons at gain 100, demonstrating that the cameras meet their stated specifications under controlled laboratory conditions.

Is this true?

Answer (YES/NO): NO